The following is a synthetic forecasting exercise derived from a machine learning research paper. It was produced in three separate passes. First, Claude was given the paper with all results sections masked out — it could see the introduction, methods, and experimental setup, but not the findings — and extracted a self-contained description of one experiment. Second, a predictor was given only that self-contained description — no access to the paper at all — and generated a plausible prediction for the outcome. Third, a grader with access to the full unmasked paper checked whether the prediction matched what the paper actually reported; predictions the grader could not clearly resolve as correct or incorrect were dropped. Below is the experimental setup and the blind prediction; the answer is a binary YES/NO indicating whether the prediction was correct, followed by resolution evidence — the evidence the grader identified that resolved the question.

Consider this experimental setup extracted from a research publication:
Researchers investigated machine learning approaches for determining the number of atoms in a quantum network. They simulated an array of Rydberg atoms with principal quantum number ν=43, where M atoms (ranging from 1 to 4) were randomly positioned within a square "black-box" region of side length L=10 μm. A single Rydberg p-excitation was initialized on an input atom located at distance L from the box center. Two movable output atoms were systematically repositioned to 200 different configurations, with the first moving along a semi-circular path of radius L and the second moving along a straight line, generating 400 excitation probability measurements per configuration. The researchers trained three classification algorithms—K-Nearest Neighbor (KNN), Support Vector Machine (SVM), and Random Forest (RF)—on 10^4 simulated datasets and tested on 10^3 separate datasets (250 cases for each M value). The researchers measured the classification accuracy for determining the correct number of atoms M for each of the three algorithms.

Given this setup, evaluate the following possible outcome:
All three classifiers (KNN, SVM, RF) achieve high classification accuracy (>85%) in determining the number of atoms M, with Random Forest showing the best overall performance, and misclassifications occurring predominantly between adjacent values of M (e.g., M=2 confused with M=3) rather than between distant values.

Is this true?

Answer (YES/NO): NO